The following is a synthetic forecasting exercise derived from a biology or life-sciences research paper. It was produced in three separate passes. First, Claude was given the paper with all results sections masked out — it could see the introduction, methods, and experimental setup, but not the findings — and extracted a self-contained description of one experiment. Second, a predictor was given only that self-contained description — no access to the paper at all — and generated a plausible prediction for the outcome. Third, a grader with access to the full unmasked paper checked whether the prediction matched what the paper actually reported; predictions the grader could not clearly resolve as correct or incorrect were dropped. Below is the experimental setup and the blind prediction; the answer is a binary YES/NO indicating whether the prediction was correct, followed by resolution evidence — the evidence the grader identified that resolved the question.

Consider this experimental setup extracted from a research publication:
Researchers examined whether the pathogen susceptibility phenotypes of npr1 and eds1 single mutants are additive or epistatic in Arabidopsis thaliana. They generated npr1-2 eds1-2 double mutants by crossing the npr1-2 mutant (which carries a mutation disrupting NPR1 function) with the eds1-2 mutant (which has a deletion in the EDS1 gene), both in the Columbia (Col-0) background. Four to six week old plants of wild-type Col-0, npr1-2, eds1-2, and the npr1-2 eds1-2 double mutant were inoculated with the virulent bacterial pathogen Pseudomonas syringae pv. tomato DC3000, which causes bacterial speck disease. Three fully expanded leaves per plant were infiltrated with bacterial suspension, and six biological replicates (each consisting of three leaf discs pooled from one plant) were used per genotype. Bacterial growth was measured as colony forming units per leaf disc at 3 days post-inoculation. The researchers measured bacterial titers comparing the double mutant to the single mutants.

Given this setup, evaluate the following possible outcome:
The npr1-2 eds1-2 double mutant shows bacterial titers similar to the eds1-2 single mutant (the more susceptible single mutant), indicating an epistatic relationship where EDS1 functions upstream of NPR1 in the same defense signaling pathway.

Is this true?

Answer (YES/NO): NO